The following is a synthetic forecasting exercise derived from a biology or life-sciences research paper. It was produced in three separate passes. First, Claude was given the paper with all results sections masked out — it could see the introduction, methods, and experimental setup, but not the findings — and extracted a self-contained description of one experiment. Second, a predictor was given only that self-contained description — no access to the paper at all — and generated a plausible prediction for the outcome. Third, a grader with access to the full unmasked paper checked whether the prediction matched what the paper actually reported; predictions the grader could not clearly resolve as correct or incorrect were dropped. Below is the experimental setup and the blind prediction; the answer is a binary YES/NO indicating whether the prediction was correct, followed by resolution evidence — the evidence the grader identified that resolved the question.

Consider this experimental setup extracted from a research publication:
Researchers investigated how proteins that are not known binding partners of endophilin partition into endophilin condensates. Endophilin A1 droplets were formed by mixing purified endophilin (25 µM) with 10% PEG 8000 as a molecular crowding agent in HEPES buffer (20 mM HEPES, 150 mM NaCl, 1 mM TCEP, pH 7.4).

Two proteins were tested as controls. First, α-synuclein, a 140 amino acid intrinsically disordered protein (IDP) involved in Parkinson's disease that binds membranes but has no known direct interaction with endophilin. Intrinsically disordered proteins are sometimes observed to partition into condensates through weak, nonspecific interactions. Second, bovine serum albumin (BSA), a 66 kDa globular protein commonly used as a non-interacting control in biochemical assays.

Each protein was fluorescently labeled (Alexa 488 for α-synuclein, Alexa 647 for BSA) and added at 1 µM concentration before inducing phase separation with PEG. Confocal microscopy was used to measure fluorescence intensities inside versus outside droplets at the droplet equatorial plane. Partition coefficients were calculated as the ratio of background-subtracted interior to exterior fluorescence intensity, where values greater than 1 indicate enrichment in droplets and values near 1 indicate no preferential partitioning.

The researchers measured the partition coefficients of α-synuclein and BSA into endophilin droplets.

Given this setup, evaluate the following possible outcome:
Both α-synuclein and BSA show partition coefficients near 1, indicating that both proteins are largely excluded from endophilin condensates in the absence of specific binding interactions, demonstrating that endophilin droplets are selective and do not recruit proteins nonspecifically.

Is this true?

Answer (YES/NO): NO